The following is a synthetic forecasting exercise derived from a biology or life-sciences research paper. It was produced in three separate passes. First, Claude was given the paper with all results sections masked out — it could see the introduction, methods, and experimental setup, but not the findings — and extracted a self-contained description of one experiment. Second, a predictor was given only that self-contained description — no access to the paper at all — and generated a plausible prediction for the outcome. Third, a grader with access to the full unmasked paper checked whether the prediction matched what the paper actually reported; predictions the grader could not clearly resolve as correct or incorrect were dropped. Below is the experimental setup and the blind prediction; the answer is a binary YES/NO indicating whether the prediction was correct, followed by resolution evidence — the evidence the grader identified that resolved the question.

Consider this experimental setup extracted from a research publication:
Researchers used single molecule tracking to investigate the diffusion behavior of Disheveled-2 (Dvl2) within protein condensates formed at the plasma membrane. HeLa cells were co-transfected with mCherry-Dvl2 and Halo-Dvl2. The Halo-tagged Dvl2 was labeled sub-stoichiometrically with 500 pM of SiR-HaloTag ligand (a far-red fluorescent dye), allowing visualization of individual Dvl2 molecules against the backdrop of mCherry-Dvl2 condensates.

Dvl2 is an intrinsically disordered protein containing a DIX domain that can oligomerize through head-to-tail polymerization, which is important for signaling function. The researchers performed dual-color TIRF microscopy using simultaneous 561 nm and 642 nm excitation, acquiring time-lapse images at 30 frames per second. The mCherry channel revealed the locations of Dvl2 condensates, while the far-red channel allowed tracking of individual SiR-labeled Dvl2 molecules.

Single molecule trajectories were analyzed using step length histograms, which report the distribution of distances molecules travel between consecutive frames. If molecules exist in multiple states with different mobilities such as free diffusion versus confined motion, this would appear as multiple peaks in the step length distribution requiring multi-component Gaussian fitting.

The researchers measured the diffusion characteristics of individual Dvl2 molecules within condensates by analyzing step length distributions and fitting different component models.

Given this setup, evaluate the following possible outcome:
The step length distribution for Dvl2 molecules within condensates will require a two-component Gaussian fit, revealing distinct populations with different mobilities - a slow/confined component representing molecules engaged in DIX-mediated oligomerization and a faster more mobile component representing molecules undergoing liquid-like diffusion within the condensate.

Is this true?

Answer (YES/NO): NO